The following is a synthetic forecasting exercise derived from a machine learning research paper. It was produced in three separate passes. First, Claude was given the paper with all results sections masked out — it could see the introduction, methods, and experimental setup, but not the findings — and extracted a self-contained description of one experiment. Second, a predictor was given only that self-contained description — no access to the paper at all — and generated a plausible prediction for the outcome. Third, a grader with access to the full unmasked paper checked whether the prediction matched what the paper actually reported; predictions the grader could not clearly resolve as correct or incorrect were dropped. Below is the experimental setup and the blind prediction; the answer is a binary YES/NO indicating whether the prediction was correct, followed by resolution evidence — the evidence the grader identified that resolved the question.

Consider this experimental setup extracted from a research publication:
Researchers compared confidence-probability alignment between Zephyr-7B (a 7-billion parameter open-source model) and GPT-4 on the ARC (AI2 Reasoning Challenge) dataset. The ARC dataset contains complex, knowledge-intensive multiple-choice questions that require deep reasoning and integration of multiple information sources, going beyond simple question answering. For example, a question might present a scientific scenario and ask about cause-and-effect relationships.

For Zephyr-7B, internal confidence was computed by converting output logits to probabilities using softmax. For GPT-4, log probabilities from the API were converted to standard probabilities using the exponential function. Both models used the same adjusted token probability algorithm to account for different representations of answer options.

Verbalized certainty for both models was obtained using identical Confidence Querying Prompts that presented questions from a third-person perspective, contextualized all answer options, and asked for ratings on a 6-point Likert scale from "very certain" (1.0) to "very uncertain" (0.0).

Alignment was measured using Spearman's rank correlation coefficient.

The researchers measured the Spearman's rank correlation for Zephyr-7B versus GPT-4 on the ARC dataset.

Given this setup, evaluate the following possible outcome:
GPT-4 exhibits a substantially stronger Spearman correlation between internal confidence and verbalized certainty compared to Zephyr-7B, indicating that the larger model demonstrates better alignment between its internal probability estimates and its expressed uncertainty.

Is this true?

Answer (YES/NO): YES